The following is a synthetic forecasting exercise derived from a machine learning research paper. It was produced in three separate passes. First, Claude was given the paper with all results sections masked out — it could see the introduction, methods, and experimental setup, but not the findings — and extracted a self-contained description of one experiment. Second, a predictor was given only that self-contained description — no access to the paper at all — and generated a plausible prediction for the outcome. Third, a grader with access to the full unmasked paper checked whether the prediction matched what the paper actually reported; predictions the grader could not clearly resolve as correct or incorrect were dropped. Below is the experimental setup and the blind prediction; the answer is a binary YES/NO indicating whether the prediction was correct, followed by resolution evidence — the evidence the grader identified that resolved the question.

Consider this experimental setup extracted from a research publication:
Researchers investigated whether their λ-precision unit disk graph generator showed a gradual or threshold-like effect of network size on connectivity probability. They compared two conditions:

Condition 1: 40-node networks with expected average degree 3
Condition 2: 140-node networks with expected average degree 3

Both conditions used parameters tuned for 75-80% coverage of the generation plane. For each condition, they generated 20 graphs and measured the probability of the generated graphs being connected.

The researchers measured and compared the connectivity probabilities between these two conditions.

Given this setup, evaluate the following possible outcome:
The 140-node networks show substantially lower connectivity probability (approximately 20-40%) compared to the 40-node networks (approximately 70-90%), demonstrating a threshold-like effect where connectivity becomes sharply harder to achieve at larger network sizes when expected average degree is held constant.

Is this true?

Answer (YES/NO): NO